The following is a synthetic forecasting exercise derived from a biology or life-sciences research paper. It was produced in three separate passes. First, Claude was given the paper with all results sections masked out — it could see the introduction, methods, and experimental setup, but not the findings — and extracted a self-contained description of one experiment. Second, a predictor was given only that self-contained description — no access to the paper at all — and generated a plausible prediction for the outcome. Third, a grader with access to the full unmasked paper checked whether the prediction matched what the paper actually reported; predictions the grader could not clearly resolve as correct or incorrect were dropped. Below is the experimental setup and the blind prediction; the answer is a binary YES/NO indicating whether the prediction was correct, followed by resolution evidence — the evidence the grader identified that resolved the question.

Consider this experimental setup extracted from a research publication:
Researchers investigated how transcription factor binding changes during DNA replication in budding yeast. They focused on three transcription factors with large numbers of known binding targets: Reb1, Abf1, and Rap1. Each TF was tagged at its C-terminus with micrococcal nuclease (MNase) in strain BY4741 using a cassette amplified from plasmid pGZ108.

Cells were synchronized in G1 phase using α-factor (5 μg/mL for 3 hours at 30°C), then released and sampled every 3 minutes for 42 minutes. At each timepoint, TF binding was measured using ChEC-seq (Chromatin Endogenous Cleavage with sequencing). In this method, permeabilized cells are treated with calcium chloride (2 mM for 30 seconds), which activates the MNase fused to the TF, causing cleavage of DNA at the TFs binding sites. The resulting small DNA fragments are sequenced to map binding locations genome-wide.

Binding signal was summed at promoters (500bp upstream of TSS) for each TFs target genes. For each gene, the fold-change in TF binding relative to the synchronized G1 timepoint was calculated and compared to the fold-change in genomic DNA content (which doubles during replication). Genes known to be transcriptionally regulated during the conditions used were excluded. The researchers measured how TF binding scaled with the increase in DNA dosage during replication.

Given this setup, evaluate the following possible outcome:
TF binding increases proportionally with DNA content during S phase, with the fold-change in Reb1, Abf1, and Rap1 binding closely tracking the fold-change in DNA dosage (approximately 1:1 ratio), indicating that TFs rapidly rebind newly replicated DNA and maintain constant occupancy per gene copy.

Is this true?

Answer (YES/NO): NO